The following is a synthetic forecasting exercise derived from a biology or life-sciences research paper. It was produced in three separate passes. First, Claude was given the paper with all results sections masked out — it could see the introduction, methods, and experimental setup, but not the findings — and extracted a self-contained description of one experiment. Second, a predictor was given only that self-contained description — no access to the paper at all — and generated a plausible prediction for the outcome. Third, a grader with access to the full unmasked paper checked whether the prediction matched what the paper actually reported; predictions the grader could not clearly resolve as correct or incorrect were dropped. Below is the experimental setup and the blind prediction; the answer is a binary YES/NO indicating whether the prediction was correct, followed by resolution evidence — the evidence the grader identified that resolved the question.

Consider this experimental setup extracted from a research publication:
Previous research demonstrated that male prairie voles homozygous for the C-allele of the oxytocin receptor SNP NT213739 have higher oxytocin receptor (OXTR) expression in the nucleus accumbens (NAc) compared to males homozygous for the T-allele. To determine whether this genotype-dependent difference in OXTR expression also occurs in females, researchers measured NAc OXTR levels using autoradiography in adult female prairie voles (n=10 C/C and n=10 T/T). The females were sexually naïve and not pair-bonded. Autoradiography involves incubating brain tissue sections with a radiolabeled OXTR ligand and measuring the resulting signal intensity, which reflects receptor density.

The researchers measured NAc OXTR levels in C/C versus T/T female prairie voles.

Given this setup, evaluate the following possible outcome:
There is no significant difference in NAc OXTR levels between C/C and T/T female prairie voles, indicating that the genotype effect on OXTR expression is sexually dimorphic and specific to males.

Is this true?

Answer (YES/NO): NO